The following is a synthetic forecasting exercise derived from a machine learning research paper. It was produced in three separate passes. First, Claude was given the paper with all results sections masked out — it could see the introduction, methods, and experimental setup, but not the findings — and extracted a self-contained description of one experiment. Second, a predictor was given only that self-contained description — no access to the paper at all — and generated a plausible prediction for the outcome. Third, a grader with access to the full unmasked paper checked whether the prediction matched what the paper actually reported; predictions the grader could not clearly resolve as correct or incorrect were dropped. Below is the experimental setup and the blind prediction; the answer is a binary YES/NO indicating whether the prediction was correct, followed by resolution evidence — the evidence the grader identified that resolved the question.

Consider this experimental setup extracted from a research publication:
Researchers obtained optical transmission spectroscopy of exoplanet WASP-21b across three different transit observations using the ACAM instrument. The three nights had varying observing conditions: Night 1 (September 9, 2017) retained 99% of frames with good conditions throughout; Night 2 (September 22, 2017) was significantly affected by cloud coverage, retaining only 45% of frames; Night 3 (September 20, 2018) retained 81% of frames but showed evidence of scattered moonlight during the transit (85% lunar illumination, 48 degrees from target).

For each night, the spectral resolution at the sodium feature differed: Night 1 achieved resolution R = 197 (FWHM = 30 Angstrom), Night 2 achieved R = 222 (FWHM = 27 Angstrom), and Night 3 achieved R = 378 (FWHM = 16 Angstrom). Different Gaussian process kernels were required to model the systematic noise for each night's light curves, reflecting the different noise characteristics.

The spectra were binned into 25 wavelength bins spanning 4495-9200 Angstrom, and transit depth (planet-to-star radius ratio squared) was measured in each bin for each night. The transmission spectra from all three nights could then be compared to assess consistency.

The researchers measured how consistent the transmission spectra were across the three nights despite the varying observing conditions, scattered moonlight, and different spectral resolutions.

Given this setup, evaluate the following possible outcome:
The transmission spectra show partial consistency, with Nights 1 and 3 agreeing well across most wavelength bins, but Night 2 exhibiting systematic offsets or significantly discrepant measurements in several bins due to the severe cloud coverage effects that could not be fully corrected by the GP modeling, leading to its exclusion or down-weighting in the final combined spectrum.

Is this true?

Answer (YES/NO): NO